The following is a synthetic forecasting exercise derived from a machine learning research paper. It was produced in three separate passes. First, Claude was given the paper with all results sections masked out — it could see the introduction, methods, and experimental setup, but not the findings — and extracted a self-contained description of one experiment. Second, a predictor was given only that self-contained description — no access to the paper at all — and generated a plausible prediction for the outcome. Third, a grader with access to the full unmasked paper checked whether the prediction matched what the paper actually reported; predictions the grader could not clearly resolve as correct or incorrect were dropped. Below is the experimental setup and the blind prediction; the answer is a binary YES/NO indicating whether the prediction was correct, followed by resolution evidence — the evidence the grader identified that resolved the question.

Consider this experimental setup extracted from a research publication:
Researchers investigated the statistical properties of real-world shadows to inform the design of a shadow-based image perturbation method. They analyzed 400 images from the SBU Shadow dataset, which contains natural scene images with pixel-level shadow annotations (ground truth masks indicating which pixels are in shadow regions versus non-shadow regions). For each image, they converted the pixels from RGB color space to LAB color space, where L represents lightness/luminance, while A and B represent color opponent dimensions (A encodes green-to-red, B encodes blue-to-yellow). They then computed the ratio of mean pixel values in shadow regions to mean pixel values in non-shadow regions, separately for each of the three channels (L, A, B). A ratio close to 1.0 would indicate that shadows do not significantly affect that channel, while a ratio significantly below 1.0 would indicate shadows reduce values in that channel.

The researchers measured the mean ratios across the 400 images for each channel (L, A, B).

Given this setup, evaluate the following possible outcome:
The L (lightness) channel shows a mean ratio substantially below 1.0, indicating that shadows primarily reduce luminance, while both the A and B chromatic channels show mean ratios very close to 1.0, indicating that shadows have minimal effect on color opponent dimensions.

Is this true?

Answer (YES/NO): NO